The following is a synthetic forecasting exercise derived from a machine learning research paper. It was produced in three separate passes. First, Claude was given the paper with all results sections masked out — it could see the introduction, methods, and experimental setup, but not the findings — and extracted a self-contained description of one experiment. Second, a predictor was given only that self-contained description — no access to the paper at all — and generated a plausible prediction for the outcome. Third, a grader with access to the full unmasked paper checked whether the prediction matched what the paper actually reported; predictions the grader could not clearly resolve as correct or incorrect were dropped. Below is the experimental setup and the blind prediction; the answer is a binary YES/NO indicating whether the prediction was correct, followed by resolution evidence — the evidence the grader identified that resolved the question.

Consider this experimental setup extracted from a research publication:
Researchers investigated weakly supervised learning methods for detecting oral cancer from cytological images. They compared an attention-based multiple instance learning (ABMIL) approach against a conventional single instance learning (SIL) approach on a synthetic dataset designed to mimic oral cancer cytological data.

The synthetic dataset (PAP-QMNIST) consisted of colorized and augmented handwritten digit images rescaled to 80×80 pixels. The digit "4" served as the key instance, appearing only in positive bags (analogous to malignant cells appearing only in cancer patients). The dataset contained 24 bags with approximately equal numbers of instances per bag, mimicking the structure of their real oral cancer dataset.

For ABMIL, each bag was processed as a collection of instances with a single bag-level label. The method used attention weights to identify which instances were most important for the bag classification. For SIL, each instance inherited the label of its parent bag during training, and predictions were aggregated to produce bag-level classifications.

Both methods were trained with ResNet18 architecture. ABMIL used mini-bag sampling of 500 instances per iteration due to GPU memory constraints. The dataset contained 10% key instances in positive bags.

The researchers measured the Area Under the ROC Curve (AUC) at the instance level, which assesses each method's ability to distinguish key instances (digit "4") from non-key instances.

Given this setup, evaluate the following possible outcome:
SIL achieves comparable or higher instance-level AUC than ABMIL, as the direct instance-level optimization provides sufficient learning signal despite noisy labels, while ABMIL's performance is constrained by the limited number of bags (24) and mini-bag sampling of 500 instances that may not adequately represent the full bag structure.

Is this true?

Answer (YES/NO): YES